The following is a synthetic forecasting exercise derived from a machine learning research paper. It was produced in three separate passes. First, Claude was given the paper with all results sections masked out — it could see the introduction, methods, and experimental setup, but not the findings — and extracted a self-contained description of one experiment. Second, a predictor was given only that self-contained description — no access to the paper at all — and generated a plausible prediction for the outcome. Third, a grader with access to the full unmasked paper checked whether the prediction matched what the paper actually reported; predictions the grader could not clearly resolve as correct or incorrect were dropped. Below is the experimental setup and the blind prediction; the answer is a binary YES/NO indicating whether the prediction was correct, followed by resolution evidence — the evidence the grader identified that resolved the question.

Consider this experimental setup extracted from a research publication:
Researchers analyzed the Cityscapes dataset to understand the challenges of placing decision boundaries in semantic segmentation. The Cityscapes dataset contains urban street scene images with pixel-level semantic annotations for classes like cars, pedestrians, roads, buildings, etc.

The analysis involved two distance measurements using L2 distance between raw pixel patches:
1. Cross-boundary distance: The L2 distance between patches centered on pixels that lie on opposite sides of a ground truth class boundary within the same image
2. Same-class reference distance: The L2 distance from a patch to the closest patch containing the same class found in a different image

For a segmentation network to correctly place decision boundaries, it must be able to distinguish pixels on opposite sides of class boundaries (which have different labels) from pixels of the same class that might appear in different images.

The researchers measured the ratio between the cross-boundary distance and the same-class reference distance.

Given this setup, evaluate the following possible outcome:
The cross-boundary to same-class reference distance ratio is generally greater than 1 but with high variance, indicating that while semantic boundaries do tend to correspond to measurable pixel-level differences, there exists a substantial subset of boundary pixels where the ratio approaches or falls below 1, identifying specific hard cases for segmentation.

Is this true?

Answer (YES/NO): NO